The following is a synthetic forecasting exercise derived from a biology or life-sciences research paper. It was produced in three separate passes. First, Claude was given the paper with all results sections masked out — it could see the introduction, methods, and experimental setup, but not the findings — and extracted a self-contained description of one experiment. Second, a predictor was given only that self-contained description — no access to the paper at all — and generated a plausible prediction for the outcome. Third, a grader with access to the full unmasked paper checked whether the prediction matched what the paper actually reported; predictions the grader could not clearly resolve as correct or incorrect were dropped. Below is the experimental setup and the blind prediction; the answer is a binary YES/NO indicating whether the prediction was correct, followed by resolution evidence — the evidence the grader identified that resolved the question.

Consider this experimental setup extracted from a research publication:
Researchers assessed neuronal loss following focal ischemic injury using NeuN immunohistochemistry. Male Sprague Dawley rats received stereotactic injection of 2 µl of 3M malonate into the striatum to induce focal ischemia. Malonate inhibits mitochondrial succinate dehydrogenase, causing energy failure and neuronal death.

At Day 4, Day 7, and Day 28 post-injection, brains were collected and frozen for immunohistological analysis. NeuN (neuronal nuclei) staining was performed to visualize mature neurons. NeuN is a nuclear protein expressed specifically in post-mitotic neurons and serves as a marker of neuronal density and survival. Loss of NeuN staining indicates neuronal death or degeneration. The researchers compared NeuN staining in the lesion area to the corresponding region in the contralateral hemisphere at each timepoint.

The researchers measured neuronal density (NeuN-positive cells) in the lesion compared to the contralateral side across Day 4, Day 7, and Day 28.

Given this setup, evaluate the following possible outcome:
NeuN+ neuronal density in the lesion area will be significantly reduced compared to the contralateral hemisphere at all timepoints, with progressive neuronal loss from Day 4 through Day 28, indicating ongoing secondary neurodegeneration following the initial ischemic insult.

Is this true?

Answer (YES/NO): NO